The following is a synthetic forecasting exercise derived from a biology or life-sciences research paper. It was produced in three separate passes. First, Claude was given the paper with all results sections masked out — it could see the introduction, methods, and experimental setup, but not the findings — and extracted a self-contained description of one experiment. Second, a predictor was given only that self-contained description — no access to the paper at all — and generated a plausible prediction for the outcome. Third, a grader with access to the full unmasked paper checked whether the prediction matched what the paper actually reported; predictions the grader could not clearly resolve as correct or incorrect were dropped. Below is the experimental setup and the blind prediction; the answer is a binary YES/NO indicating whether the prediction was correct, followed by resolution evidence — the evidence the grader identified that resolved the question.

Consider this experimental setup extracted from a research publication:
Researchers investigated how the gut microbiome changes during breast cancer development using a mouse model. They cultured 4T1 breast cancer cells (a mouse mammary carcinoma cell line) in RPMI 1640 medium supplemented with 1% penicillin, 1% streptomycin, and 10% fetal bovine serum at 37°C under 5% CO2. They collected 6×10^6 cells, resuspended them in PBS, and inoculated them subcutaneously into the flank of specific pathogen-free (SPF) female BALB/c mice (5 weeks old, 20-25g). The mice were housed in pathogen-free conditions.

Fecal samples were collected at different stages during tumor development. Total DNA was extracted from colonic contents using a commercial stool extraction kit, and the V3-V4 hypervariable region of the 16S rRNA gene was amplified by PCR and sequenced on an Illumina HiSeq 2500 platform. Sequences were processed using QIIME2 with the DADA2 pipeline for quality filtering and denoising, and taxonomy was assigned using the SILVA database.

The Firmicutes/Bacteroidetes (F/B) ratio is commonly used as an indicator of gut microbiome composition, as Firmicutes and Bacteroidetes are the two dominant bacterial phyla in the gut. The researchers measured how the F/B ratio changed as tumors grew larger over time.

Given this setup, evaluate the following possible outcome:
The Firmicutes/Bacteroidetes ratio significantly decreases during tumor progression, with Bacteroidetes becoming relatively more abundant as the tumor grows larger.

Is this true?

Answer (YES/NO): YES